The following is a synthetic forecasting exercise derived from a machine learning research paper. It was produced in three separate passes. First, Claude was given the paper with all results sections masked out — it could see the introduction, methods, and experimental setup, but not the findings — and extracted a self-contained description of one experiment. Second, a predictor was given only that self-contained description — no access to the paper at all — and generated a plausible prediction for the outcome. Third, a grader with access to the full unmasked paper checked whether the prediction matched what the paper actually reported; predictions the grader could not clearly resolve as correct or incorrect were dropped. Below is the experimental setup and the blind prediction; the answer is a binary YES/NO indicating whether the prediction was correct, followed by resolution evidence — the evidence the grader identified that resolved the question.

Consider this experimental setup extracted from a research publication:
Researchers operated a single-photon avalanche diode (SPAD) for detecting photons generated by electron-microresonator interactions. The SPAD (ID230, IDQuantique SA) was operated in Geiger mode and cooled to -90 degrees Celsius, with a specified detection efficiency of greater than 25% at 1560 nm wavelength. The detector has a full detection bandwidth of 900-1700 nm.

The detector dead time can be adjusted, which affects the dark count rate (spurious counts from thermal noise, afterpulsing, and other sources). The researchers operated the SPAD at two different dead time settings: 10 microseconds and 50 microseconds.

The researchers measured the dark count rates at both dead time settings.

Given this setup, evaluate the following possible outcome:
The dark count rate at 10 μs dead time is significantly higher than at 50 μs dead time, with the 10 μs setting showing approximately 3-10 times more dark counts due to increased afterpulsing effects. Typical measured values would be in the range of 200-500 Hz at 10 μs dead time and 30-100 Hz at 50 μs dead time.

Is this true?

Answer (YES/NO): NO